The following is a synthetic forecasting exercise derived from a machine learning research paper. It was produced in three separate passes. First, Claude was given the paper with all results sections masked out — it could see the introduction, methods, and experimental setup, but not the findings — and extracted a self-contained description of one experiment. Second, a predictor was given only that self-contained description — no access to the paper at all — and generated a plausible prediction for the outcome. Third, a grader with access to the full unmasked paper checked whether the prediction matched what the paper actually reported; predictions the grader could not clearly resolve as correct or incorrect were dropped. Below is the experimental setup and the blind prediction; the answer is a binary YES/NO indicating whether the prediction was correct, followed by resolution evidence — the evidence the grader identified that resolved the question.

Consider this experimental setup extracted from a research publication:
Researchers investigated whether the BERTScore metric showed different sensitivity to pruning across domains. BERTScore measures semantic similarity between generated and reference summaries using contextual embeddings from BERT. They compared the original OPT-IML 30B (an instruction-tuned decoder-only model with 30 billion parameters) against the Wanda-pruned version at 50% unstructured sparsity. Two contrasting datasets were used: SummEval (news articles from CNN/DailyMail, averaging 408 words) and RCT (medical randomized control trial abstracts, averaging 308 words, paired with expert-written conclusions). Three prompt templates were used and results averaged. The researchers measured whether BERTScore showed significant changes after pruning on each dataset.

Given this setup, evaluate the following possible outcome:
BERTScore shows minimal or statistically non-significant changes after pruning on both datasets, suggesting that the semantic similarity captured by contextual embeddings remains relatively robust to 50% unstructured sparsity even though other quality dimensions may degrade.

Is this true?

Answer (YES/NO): NO